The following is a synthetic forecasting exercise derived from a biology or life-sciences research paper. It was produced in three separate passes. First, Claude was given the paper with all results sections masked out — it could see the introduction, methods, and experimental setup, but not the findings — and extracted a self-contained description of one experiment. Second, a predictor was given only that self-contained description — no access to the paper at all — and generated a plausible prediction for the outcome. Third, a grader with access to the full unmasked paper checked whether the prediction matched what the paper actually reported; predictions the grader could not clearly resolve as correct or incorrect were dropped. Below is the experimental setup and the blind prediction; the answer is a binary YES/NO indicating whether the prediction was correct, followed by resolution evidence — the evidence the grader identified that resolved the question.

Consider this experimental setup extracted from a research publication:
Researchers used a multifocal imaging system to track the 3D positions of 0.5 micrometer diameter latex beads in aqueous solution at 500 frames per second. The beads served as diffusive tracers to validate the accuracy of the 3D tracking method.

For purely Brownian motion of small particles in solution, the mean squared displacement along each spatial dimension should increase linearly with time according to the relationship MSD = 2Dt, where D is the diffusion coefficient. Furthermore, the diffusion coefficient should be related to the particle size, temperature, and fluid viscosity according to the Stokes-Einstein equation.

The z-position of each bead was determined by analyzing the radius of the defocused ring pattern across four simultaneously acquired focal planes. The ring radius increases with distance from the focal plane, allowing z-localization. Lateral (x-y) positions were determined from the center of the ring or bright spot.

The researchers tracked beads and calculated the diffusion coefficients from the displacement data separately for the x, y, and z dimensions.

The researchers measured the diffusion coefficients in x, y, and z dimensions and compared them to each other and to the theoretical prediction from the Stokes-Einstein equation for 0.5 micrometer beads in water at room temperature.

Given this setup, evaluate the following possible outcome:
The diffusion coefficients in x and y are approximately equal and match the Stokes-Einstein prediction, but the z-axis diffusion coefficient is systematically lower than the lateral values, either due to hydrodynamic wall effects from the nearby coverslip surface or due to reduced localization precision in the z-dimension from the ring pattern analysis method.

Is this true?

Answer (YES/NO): NO